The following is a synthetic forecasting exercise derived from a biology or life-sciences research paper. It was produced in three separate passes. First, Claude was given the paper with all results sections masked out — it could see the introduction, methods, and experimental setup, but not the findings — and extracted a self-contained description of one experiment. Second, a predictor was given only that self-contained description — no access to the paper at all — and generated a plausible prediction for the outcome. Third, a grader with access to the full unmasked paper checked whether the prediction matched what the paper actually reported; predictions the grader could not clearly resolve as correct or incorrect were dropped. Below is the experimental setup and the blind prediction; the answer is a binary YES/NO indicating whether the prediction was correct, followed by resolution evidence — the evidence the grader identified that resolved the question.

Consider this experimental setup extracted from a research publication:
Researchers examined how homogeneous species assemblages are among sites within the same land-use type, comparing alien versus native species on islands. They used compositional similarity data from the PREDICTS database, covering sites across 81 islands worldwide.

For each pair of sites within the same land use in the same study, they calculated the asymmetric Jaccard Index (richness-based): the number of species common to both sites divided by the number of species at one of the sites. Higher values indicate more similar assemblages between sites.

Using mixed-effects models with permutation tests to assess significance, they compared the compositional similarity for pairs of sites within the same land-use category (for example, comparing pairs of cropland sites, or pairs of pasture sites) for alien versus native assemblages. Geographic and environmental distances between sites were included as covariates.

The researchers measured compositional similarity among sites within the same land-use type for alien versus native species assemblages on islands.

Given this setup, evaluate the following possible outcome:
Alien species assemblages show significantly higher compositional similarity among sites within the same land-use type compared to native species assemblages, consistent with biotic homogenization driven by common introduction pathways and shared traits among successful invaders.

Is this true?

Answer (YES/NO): NO